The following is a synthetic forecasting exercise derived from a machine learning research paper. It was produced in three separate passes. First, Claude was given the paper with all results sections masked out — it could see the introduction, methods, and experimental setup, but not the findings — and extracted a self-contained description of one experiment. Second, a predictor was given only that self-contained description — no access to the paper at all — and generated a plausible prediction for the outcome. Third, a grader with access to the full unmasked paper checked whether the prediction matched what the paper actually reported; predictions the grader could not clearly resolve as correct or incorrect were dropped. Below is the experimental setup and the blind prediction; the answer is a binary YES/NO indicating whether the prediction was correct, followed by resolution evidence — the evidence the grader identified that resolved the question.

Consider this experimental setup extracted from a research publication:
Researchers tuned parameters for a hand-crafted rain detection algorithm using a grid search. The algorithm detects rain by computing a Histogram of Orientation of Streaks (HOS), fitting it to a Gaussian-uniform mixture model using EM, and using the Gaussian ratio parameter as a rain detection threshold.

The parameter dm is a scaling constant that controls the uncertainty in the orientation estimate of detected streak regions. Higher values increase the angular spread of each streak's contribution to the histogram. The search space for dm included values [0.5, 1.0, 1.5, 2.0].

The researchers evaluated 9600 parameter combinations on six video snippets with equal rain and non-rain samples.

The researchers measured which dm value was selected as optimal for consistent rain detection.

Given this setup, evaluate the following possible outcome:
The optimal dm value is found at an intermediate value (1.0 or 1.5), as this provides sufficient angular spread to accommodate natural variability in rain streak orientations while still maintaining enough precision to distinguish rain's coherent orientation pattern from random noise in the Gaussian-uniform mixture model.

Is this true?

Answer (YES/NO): NO